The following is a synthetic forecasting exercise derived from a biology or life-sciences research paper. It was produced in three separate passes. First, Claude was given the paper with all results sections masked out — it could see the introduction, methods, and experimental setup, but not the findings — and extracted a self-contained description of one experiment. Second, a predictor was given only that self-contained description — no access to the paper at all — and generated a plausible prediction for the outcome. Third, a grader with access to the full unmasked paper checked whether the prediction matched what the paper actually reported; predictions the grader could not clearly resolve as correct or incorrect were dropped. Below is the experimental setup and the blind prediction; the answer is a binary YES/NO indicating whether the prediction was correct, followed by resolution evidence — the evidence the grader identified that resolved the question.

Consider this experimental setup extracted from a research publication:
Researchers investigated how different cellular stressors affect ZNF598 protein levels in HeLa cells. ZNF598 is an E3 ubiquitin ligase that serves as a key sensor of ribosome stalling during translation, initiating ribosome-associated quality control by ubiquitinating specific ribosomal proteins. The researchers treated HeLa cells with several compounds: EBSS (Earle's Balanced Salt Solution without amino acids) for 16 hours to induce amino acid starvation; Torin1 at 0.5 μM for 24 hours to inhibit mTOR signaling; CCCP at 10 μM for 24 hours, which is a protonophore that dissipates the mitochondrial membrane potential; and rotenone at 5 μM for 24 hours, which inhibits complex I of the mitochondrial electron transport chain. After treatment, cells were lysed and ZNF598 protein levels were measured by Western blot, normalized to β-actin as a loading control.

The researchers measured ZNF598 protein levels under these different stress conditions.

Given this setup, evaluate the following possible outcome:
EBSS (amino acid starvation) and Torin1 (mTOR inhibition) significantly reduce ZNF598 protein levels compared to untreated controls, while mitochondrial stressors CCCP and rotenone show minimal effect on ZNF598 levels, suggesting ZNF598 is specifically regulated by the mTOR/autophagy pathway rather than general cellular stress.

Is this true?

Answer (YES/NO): NO